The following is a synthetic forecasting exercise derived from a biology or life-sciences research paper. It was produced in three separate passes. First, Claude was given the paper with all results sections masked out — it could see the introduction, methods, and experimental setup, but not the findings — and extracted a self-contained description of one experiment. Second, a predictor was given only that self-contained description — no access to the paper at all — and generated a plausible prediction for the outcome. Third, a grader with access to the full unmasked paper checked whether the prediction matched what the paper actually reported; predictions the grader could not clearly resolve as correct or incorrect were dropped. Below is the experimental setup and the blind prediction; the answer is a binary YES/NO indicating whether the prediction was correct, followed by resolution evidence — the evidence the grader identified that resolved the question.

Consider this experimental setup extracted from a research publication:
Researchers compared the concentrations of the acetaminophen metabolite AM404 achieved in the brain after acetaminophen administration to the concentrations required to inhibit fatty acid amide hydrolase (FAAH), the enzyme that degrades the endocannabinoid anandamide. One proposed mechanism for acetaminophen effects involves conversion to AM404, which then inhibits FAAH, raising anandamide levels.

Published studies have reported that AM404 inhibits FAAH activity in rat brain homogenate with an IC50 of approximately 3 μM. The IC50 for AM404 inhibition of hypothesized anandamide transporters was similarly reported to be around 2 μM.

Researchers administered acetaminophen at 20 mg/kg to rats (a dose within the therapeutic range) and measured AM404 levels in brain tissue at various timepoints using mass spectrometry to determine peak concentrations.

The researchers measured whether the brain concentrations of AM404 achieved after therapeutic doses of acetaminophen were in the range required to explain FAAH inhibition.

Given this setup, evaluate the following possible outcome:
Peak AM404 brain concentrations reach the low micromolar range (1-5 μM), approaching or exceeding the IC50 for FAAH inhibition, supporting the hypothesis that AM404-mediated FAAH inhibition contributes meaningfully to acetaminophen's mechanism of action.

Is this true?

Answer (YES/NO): NO